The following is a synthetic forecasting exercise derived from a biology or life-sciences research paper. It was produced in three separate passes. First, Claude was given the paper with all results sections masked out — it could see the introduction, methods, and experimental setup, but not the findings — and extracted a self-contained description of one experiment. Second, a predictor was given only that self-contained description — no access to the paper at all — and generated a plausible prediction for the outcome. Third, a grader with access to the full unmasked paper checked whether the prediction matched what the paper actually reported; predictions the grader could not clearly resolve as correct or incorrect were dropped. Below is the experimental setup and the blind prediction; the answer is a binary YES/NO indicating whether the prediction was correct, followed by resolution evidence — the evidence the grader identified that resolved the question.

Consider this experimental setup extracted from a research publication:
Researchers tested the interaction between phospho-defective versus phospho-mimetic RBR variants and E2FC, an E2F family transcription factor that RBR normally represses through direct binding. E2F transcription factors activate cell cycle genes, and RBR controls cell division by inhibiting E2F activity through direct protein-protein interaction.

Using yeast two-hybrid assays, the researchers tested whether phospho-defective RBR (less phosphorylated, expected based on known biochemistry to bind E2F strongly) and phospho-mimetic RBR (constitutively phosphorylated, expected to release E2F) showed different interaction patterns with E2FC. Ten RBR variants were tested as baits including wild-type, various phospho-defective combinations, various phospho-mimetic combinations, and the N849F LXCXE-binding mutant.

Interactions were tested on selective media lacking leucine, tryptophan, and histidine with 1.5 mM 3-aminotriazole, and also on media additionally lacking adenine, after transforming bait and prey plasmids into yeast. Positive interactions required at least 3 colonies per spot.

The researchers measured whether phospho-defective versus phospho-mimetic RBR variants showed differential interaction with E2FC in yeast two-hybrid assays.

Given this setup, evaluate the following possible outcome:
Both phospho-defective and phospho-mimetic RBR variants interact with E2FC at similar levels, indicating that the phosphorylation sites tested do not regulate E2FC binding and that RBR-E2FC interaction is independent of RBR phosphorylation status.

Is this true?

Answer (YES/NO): NO